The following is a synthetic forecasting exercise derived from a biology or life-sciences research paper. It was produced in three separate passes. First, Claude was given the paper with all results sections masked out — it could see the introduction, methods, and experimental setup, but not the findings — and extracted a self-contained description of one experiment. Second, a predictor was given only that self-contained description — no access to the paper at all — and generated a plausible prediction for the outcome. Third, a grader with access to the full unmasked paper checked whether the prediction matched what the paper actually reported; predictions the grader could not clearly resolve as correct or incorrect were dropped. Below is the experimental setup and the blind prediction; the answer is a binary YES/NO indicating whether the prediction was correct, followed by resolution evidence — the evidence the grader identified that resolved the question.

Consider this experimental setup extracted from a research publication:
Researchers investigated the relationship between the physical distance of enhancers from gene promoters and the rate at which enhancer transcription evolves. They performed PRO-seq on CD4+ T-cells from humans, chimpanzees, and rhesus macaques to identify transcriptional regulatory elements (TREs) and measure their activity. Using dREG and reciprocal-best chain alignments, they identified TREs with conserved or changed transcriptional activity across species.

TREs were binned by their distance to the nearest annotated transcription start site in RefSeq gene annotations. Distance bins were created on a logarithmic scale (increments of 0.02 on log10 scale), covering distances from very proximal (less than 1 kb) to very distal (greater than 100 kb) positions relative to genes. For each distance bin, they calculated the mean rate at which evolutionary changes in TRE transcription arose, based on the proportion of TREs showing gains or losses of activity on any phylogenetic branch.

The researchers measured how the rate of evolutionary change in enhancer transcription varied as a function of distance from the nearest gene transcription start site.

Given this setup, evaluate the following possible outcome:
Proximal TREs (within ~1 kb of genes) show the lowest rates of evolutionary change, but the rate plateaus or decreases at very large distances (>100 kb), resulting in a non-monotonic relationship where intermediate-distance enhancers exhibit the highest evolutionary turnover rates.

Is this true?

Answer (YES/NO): NO